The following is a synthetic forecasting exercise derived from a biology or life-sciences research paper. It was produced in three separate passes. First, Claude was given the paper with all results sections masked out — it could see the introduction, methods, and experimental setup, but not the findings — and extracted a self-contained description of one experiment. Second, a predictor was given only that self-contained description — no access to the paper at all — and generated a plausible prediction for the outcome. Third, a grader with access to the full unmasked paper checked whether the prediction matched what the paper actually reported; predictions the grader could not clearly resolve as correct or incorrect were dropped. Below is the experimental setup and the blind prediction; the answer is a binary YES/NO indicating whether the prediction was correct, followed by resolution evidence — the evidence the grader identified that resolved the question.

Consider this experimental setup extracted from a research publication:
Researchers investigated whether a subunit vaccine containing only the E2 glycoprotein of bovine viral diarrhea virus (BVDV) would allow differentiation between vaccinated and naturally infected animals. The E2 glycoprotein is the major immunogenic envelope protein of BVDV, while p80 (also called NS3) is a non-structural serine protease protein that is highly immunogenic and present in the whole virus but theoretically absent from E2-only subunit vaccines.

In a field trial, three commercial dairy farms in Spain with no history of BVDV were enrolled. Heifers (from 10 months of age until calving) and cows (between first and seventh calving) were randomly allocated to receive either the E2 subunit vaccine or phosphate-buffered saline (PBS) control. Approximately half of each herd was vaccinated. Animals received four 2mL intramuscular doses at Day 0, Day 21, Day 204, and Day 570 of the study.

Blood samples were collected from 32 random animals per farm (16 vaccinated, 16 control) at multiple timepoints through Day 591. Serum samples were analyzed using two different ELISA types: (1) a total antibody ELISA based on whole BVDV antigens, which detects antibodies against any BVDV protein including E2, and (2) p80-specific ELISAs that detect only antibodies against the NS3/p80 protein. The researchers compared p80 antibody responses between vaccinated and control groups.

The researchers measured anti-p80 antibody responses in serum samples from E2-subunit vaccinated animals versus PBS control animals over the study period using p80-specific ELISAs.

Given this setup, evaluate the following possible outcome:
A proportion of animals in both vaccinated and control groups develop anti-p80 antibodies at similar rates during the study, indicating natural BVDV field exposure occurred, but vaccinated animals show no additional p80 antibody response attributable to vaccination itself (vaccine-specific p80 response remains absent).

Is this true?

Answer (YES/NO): NO